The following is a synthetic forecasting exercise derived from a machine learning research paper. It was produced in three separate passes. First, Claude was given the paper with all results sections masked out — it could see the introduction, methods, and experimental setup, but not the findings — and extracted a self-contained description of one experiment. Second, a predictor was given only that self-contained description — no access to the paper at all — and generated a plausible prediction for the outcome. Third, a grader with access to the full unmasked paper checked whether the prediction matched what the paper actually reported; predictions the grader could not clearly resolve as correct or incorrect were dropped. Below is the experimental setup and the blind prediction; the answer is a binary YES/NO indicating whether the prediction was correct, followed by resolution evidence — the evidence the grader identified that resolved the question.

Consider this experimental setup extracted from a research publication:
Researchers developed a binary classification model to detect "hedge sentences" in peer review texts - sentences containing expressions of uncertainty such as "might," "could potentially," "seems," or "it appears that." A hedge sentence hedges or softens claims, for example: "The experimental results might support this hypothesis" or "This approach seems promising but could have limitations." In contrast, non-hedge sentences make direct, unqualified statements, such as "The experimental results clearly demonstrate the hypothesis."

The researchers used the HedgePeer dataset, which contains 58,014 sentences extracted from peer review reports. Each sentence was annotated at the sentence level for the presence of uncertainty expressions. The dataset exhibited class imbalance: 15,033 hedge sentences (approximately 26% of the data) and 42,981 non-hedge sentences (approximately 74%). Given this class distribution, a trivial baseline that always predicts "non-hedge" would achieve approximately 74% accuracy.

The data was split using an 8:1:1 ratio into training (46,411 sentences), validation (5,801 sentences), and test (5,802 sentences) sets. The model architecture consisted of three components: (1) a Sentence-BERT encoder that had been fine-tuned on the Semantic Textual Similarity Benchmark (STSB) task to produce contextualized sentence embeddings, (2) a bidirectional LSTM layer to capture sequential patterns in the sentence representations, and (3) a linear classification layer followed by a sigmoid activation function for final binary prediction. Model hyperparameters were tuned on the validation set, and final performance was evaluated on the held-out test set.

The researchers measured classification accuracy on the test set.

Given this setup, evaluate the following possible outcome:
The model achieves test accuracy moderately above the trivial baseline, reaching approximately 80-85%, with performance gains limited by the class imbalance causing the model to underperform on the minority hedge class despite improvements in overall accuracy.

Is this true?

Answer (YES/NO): NO